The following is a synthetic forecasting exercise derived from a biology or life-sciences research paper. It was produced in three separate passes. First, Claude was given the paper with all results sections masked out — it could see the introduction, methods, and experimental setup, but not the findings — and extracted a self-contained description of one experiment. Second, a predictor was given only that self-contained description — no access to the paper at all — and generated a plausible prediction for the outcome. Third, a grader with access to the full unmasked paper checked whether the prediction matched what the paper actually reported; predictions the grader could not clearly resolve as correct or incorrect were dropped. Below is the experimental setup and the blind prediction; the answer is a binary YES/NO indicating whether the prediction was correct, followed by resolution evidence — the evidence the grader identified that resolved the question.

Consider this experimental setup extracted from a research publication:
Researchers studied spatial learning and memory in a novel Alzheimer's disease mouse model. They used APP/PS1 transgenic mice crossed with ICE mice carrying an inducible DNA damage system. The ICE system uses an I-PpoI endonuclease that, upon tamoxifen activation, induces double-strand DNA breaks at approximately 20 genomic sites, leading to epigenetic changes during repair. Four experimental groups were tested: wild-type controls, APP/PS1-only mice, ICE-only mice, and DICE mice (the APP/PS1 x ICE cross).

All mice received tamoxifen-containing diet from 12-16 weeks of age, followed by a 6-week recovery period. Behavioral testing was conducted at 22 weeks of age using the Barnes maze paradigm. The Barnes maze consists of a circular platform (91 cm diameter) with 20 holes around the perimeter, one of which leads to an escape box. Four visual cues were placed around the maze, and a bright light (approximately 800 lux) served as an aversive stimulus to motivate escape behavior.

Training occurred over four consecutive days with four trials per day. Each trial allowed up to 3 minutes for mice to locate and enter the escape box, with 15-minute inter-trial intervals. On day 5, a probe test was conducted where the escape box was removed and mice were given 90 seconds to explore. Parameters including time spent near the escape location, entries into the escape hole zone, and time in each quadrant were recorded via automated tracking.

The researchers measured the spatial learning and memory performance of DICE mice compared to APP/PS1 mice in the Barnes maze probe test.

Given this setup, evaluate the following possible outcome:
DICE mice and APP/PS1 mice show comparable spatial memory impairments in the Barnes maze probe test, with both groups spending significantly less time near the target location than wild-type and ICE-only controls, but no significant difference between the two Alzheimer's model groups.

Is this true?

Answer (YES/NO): YES